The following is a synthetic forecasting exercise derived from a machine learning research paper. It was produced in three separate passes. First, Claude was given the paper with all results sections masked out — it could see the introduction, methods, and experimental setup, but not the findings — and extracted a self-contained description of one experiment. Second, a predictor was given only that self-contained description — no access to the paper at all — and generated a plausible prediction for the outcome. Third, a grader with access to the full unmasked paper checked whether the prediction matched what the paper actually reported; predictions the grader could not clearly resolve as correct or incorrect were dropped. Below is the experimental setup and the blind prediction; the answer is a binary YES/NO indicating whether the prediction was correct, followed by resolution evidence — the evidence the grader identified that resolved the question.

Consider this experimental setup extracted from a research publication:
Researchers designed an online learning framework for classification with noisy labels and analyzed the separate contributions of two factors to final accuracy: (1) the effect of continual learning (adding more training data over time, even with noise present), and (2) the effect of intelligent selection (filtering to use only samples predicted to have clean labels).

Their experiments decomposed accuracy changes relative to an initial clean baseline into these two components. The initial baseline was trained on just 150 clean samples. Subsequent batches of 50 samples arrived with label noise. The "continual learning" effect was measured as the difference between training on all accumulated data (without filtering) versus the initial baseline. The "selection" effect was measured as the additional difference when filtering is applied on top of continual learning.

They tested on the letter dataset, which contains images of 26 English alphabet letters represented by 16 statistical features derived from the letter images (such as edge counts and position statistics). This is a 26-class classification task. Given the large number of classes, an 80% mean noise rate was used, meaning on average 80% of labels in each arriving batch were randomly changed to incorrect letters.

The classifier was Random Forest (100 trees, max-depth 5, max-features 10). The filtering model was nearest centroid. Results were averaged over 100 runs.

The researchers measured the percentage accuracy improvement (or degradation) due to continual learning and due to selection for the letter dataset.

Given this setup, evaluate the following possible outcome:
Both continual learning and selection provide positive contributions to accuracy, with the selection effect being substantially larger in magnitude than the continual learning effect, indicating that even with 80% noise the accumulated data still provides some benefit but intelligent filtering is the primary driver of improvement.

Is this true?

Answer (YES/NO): NO